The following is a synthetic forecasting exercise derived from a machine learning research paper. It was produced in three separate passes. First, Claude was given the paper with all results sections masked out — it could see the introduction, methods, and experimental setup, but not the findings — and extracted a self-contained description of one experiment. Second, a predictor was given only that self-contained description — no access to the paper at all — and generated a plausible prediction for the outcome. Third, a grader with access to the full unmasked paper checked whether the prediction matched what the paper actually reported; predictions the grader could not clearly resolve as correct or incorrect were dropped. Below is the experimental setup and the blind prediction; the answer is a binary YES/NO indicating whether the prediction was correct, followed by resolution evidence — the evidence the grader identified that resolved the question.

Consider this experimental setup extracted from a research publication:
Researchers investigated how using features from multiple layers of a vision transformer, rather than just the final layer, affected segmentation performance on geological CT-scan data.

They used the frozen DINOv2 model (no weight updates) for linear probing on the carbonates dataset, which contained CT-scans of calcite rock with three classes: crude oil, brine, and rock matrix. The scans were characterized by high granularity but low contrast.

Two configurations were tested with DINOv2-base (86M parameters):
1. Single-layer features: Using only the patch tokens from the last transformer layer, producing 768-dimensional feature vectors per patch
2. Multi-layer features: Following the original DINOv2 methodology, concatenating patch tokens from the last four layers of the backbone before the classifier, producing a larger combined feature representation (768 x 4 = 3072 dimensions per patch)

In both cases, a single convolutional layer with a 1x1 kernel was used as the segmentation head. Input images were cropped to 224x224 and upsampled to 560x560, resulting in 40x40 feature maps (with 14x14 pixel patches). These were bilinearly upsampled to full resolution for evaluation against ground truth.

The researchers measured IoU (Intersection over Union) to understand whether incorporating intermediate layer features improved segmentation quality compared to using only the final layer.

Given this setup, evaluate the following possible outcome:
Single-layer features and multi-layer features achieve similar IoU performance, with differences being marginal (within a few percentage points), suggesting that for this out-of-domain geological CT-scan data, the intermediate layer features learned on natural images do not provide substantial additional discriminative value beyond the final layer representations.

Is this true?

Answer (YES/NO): NO